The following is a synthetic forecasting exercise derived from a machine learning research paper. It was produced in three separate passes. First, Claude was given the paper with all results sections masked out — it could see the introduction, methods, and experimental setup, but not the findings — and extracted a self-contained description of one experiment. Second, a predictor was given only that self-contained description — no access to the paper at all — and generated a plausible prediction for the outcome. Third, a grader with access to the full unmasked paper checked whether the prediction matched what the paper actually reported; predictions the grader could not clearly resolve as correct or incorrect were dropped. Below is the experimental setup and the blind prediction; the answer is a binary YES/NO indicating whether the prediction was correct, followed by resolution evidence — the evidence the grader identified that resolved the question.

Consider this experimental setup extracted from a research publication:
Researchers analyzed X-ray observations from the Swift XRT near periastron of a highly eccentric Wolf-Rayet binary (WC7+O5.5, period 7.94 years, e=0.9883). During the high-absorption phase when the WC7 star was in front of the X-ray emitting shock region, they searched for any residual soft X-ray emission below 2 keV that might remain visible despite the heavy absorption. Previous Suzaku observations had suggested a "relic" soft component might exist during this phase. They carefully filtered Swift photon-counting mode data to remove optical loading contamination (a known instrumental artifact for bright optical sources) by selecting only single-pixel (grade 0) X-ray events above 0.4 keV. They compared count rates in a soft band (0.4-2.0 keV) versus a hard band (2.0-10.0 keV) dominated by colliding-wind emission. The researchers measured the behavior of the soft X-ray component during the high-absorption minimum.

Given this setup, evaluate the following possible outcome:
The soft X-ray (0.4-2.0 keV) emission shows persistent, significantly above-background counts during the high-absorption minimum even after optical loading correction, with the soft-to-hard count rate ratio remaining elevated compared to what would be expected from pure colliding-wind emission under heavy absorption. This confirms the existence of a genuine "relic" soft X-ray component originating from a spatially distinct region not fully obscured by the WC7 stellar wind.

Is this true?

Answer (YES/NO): YES